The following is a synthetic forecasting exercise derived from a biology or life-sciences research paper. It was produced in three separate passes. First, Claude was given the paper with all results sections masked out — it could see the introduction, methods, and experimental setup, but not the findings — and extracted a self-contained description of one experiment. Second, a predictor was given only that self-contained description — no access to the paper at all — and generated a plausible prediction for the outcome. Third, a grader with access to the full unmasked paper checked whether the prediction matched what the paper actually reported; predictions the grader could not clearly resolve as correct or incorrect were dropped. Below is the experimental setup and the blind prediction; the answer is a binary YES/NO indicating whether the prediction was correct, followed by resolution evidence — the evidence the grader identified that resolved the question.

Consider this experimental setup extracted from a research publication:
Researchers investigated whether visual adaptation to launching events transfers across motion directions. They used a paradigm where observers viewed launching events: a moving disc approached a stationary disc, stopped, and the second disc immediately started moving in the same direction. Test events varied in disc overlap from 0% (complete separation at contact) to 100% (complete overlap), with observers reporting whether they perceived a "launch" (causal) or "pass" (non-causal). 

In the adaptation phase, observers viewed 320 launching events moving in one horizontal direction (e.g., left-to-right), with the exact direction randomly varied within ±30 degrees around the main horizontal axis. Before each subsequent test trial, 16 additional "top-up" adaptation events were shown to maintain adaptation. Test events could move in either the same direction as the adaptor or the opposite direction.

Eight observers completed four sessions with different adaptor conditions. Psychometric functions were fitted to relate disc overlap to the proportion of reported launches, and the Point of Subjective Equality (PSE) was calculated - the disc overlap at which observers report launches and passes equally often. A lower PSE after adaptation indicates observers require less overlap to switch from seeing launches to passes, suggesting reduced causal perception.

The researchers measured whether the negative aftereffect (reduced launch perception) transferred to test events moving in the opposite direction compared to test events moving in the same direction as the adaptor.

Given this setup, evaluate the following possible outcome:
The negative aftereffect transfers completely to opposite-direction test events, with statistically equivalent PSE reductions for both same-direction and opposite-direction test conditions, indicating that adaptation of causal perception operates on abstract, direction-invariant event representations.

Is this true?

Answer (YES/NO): NO